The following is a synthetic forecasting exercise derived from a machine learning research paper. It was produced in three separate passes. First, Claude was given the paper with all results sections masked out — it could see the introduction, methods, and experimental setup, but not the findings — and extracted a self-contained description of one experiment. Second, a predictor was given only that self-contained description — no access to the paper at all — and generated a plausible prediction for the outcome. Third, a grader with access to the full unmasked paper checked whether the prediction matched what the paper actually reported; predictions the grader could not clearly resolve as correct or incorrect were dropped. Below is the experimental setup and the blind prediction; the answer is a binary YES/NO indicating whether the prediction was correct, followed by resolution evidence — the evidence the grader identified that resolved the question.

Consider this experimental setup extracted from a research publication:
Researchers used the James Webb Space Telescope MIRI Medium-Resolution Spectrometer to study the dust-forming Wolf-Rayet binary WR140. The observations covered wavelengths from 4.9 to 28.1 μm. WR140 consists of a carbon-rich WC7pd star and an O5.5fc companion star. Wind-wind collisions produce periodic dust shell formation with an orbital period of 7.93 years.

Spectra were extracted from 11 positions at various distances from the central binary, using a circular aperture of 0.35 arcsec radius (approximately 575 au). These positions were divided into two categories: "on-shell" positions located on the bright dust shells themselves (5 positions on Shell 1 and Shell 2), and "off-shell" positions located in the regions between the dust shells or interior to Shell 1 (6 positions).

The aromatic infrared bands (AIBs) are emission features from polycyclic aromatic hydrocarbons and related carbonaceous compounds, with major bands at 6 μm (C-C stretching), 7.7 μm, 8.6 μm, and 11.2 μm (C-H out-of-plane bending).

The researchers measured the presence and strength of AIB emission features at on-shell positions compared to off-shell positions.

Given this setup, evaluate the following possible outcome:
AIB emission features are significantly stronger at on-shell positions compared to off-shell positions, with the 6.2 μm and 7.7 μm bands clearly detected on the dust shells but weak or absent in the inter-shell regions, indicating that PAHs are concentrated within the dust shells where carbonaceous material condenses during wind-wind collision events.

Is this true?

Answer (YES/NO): YES